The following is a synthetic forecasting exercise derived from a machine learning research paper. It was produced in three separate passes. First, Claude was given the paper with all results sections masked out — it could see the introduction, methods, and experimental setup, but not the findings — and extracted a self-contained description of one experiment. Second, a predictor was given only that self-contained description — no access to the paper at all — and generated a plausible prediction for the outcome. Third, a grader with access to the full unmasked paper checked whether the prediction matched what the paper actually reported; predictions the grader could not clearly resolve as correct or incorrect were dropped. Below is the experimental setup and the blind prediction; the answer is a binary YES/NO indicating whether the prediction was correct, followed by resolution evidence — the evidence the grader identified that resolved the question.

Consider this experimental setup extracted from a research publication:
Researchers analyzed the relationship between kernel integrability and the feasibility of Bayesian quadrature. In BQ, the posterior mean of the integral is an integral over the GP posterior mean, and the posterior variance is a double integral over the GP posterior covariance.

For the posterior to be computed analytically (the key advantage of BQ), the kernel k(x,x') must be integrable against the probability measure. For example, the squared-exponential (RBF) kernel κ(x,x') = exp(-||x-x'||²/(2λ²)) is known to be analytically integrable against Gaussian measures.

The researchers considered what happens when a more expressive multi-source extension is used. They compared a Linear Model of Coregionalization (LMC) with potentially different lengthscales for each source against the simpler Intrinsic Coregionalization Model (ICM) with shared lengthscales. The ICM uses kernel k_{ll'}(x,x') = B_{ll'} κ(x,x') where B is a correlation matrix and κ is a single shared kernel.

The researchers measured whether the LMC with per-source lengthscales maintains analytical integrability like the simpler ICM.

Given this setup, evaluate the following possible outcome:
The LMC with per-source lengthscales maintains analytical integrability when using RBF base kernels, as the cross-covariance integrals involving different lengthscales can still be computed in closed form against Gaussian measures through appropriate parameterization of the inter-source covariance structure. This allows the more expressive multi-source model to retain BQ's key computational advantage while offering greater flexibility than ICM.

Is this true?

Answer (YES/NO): YES